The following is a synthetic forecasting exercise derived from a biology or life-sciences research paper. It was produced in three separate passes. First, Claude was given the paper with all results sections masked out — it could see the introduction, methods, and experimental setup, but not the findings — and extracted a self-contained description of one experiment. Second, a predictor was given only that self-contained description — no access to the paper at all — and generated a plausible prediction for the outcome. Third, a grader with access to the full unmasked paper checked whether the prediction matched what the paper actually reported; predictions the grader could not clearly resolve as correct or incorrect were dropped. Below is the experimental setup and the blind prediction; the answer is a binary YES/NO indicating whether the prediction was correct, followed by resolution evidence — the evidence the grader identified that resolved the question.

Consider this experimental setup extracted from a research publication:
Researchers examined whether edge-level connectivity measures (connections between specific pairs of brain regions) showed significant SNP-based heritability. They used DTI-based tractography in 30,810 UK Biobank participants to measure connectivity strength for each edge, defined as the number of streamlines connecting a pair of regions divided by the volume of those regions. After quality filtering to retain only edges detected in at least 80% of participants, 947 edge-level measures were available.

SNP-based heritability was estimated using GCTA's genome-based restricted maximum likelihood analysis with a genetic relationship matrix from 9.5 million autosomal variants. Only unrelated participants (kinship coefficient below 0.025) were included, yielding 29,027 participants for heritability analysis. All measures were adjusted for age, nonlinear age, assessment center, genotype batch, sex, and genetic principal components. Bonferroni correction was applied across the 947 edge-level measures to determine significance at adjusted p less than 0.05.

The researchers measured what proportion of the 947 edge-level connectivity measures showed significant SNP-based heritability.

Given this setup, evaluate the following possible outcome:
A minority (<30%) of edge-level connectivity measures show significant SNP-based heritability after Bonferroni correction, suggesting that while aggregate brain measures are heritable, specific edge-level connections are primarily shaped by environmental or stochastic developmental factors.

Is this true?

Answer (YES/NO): NO